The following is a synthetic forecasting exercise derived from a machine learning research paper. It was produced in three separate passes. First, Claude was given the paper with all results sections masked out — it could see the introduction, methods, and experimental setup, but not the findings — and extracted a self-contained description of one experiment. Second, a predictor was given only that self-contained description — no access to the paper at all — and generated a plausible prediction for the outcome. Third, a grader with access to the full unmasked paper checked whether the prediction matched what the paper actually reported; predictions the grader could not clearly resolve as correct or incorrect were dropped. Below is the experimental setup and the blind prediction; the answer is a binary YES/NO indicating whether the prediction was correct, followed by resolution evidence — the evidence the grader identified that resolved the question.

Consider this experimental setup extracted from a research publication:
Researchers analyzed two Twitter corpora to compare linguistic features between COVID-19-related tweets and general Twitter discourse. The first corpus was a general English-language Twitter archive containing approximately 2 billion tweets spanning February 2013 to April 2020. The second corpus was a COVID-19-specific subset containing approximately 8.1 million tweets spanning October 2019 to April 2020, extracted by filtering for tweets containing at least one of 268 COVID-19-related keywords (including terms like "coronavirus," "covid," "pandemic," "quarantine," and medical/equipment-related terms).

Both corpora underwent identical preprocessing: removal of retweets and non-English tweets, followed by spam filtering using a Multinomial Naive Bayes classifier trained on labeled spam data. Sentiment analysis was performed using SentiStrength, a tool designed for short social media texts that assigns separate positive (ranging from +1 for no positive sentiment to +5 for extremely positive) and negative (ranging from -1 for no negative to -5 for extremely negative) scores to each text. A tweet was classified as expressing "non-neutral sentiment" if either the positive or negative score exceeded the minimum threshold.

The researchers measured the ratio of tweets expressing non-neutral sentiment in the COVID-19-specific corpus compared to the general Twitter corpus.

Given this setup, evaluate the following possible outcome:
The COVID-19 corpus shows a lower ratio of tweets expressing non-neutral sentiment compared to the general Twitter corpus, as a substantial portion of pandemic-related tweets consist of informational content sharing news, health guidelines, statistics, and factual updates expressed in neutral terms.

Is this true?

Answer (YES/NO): NO